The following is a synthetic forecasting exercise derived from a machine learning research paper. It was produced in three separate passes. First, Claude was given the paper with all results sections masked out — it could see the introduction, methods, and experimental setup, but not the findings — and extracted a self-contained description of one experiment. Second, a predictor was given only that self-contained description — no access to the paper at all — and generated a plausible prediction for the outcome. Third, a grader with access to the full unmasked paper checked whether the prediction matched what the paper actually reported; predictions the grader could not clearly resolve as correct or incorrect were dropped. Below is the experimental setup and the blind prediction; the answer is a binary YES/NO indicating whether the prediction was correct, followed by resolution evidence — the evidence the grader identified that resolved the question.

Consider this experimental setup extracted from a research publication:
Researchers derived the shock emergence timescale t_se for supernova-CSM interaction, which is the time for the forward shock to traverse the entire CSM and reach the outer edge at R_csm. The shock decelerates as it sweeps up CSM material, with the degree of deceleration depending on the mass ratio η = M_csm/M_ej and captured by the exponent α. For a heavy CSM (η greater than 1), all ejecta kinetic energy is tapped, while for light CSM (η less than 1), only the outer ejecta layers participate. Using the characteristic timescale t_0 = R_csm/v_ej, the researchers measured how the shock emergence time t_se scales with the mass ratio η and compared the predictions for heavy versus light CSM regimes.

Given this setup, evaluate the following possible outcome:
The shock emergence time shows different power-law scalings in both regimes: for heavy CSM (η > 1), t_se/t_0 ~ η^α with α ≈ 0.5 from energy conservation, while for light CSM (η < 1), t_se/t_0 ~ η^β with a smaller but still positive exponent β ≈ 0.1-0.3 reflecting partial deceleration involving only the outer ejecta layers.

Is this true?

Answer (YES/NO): YES